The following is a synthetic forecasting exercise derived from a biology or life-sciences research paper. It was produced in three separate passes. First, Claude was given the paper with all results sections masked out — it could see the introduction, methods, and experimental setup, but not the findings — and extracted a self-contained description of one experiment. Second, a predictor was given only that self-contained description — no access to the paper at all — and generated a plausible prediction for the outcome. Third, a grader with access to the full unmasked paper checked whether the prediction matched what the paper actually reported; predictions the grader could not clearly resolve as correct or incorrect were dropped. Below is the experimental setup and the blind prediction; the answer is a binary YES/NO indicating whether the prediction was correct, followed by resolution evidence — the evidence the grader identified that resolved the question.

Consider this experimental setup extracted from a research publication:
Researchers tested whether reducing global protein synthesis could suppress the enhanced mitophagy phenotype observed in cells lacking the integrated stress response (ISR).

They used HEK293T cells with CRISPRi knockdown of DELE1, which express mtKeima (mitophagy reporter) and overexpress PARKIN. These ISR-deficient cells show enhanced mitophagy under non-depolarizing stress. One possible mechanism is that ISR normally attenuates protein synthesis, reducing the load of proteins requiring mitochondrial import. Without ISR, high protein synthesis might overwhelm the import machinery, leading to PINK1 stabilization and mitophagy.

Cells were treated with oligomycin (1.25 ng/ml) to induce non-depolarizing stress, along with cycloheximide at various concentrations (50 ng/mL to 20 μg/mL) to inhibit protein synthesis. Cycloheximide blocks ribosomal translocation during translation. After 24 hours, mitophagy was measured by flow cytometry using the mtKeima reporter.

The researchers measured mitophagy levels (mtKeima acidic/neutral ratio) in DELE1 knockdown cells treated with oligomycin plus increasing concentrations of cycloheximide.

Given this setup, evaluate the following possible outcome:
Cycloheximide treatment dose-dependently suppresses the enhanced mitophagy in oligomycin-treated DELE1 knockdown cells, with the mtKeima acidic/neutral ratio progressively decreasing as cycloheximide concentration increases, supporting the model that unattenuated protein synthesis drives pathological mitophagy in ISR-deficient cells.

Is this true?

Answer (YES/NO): YES